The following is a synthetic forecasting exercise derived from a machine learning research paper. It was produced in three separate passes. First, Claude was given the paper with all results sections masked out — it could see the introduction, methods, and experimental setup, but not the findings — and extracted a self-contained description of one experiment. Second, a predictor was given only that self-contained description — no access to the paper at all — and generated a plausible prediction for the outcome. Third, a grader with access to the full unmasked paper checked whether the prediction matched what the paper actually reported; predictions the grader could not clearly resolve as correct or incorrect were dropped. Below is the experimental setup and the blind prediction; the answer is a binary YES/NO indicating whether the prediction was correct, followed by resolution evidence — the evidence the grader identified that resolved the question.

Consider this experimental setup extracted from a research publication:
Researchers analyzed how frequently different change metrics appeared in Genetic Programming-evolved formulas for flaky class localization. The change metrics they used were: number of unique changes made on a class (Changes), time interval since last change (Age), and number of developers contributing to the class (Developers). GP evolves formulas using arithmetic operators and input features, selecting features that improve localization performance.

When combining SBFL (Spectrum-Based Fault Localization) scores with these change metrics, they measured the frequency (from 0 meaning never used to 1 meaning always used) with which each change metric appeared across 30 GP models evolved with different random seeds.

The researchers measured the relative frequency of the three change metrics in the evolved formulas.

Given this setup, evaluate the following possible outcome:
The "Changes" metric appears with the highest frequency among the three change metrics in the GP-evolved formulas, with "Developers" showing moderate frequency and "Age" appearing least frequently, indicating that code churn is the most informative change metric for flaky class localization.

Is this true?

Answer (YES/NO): NO